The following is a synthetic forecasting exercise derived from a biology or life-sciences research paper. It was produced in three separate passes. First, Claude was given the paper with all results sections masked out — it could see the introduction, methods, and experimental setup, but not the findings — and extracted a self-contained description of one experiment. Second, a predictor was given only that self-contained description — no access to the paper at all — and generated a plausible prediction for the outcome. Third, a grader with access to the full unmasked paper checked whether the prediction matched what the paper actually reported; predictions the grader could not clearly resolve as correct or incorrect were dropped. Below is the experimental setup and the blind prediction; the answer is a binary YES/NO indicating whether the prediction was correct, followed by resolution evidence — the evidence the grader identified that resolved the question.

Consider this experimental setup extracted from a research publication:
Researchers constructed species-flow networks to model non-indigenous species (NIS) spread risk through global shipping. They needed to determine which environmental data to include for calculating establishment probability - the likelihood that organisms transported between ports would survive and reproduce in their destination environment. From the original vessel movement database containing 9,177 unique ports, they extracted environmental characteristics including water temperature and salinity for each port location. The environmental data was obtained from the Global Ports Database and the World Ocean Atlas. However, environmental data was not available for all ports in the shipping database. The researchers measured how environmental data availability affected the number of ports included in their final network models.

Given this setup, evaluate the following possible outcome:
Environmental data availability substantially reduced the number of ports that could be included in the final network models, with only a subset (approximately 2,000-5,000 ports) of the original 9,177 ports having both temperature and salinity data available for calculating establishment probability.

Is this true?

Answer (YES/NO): NO